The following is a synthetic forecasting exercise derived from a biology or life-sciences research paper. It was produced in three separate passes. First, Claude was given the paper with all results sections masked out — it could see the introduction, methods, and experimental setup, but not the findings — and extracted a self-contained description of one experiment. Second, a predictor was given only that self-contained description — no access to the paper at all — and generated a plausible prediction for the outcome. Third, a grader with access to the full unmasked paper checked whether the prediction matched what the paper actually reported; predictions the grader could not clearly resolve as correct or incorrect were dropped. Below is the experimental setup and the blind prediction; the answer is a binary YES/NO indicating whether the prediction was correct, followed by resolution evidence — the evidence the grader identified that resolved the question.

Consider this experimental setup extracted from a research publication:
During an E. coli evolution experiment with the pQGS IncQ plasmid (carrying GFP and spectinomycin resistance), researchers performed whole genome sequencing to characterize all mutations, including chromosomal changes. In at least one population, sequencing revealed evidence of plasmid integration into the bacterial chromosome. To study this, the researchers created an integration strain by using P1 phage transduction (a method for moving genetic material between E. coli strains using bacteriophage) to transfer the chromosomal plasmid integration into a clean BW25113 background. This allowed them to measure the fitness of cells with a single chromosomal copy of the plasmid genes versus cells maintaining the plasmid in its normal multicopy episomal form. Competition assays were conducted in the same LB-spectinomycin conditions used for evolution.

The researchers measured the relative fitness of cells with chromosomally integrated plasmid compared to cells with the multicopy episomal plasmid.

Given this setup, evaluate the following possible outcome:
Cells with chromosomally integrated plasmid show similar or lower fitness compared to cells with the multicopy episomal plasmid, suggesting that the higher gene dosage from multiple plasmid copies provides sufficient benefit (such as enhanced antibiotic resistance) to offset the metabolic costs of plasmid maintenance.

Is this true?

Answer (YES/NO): NO